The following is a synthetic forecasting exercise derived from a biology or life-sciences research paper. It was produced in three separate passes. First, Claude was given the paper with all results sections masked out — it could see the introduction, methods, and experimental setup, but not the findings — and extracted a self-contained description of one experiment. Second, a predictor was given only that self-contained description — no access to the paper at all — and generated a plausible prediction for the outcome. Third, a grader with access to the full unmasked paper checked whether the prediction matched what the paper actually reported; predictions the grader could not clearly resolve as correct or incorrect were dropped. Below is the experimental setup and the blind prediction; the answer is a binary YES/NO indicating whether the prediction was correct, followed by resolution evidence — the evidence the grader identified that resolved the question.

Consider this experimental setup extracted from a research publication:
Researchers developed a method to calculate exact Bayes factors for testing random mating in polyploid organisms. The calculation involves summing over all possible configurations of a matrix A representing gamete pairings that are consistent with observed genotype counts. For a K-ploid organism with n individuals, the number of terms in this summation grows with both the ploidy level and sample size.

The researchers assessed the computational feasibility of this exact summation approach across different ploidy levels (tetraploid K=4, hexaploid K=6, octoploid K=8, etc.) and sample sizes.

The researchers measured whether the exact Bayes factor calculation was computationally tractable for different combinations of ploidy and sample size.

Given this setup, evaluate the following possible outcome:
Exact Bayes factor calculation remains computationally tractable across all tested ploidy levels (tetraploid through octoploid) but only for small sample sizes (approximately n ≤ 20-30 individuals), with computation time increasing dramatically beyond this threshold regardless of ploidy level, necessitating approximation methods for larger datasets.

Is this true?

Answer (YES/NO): NO